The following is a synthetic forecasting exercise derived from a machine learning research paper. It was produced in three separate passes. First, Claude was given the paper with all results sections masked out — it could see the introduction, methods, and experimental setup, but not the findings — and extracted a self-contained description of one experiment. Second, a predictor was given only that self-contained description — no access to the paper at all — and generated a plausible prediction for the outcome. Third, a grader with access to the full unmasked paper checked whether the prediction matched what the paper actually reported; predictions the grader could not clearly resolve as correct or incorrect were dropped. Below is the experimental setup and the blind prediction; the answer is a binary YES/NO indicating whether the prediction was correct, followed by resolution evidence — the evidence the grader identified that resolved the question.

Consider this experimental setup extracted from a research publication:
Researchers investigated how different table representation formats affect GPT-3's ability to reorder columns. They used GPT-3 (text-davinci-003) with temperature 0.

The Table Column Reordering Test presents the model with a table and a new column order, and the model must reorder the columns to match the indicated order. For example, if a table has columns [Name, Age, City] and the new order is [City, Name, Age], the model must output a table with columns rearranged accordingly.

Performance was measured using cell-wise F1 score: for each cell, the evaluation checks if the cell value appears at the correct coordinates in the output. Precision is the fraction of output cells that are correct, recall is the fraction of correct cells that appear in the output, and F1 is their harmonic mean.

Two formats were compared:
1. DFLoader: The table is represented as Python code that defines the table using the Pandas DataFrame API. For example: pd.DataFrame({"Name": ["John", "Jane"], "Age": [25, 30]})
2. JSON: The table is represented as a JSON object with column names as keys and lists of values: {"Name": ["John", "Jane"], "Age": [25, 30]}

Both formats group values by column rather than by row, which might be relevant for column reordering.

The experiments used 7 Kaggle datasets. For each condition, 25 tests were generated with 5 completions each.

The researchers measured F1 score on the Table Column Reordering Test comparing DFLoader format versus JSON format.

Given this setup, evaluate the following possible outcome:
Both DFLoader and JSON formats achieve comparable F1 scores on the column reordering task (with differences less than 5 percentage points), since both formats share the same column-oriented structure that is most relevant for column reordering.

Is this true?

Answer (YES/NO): YES